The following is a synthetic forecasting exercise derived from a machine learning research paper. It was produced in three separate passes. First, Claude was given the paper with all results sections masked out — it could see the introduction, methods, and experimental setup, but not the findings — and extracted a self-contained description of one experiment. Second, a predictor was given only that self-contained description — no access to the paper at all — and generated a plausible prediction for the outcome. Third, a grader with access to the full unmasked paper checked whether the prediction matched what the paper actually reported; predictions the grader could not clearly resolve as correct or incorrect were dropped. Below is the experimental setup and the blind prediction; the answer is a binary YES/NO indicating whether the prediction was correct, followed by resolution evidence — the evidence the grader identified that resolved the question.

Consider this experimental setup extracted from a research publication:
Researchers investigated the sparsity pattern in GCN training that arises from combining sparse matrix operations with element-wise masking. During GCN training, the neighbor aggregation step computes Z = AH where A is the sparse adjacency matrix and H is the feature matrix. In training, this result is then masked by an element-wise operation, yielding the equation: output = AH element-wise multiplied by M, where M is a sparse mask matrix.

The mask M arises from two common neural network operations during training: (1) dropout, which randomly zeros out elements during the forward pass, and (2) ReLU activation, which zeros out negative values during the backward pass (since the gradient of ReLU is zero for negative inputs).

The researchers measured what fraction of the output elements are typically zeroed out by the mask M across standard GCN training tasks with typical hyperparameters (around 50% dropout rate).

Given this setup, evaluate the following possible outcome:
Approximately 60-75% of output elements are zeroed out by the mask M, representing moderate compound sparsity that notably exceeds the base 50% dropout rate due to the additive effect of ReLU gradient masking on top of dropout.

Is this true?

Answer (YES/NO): NO